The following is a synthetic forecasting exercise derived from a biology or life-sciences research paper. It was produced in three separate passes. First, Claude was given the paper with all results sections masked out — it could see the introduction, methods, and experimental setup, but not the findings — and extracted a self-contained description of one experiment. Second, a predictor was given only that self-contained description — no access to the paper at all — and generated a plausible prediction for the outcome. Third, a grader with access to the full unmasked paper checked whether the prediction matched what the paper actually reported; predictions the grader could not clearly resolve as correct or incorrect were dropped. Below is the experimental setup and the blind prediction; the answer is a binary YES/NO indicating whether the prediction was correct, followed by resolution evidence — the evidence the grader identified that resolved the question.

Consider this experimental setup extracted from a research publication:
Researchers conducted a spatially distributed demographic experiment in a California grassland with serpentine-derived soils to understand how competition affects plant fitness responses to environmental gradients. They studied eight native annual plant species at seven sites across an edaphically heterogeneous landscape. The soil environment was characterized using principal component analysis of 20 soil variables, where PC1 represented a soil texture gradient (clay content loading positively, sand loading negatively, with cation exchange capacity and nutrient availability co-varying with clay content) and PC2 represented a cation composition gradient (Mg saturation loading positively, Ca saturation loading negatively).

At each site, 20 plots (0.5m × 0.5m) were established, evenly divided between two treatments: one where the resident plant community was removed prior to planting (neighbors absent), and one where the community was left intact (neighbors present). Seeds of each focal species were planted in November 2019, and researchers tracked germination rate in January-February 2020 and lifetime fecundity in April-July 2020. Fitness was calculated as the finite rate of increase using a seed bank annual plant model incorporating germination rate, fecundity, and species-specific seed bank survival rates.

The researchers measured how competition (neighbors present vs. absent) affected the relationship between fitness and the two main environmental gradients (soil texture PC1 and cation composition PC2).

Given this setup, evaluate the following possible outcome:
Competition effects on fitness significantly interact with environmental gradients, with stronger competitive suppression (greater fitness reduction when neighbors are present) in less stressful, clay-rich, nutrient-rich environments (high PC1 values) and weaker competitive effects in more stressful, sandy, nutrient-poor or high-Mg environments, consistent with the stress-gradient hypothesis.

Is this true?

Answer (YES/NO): YES